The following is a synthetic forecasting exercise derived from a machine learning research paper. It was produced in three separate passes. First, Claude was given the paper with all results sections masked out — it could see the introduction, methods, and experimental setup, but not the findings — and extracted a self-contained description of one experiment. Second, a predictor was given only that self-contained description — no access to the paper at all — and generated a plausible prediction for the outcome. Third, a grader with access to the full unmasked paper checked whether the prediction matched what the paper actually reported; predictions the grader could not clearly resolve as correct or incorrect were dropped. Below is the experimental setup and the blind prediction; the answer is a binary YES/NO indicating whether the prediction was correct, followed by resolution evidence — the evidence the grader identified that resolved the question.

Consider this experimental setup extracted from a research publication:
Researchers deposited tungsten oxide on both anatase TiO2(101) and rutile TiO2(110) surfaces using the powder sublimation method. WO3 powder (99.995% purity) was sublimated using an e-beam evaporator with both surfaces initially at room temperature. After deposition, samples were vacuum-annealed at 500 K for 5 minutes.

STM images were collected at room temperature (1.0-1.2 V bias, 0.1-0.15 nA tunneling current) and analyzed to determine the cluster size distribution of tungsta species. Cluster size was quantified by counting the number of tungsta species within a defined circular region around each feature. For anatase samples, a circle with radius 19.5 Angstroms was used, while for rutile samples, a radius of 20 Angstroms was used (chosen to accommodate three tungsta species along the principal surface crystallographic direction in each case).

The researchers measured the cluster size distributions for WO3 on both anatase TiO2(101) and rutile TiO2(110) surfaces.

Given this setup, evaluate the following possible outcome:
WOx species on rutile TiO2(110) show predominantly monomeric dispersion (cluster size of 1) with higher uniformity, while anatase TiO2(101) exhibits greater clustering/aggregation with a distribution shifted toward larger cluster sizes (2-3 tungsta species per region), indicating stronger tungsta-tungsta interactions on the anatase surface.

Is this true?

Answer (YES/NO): NO